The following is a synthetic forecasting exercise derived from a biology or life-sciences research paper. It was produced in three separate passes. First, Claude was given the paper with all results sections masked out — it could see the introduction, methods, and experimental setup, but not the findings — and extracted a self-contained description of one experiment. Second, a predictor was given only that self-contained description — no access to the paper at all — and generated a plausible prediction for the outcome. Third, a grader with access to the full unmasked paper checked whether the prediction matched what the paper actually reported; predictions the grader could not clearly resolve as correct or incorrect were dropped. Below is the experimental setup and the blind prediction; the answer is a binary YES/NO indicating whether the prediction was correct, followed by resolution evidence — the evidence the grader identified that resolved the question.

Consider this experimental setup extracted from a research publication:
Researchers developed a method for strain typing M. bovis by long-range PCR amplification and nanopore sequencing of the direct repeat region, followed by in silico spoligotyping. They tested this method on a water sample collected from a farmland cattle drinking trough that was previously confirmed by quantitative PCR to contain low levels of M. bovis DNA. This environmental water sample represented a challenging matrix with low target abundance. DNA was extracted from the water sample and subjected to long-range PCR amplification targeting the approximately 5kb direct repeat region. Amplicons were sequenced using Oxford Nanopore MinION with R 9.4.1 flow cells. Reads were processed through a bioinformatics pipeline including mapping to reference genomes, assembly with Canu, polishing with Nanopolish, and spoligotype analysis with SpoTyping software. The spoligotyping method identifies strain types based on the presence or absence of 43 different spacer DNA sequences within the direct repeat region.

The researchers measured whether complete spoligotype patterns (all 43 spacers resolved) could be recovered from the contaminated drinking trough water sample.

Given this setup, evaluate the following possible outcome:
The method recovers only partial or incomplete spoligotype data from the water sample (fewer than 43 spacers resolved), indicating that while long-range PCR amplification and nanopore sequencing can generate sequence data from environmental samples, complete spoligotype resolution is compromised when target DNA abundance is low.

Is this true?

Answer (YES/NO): YES